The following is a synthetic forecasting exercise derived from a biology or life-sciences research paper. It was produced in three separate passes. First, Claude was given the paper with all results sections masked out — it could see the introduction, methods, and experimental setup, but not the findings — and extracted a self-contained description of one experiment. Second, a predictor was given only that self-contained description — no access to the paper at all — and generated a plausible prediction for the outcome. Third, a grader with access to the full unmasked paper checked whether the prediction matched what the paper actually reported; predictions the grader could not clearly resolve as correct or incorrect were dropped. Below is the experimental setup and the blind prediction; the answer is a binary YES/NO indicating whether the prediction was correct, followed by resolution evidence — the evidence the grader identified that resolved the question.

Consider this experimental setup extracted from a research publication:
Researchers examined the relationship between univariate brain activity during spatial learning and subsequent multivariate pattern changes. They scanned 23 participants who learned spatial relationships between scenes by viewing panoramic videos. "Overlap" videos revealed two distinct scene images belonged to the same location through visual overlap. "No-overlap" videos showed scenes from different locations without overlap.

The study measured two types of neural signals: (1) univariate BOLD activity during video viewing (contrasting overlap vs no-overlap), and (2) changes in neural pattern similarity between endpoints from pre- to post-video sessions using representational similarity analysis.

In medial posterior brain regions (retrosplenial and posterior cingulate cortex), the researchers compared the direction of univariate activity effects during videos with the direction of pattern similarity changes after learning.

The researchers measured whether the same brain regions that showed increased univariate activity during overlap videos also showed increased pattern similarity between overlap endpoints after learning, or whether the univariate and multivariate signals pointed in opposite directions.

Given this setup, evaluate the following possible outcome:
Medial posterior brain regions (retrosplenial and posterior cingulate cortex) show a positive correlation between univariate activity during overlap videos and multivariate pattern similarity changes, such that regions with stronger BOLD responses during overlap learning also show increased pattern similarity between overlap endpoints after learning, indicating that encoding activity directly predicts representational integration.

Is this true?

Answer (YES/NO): NO